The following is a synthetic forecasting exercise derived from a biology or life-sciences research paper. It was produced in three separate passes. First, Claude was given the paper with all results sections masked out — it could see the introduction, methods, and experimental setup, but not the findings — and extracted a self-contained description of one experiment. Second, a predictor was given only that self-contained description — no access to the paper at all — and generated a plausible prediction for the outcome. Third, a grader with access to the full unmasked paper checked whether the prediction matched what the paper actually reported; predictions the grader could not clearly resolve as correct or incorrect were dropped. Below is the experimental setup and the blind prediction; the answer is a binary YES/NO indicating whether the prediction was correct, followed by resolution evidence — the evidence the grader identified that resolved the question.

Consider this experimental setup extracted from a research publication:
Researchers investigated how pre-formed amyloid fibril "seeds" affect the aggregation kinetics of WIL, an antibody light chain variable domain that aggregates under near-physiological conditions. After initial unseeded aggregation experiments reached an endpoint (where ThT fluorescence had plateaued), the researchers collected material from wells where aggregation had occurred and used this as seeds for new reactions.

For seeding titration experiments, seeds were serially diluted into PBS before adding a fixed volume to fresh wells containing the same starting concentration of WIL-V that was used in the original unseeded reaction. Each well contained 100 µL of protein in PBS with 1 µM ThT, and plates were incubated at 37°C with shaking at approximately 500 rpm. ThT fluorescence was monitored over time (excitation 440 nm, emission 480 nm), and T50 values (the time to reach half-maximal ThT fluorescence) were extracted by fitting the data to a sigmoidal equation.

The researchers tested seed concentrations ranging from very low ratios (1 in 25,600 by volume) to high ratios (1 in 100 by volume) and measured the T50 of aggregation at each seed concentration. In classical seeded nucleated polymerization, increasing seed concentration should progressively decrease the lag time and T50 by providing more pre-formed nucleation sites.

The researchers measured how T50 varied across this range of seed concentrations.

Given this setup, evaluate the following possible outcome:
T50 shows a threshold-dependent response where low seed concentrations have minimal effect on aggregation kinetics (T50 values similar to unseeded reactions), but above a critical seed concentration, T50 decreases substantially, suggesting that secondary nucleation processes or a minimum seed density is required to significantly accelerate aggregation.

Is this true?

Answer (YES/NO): NO